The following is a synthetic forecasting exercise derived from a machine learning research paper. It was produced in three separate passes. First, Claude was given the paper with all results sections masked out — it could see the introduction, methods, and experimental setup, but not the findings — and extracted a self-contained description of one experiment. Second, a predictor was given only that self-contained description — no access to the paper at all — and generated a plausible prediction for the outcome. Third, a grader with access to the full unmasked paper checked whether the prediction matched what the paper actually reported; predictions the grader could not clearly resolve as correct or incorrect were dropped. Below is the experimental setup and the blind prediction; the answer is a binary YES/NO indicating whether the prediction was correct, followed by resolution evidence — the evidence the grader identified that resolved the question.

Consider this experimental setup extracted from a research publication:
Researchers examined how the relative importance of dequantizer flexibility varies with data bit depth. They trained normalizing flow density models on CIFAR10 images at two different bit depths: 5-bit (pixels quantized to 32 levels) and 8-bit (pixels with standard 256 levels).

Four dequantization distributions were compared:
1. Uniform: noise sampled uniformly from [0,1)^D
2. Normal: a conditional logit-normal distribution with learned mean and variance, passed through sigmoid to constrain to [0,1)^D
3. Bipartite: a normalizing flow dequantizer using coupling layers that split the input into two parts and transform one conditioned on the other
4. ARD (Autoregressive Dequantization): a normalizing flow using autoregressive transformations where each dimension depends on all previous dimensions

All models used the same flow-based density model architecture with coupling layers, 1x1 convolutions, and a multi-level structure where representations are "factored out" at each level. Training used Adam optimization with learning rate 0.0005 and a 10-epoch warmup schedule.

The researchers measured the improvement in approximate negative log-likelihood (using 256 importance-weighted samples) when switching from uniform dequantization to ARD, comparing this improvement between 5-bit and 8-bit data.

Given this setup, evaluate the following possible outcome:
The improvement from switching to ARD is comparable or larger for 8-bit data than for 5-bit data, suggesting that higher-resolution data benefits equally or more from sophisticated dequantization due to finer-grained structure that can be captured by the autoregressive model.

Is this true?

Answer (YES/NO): NO